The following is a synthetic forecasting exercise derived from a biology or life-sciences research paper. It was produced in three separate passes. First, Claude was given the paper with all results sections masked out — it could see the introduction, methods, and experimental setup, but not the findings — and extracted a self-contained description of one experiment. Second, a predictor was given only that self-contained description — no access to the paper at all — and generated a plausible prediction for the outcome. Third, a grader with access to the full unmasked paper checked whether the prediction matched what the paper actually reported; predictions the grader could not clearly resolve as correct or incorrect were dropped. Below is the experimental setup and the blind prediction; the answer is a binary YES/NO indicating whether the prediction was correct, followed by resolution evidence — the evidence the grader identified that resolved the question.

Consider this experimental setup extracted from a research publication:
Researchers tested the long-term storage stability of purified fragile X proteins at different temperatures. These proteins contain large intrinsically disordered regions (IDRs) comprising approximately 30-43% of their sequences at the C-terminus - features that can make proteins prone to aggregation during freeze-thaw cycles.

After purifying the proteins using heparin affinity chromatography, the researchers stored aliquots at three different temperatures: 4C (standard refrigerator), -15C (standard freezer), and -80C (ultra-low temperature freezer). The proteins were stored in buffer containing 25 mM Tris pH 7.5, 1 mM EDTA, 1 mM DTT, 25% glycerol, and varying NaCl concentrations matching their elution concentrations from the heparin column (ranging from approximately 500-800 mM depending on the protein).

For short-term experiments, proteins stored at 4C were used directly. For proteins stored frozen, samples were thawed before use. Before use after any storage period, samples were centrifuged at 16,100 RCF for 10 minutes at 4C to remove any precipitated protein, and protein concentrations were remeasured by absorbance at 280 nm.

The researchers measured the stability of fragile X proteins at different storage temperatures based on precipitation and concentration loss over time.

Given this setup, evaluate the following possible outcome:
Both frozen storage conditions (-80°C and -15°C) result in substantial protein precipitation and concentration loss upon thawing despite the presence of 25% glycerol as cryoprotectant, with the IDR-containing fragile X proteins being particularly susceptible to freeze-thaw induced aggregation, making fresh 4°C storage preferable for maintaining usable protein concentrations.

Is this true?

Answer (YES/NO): NO